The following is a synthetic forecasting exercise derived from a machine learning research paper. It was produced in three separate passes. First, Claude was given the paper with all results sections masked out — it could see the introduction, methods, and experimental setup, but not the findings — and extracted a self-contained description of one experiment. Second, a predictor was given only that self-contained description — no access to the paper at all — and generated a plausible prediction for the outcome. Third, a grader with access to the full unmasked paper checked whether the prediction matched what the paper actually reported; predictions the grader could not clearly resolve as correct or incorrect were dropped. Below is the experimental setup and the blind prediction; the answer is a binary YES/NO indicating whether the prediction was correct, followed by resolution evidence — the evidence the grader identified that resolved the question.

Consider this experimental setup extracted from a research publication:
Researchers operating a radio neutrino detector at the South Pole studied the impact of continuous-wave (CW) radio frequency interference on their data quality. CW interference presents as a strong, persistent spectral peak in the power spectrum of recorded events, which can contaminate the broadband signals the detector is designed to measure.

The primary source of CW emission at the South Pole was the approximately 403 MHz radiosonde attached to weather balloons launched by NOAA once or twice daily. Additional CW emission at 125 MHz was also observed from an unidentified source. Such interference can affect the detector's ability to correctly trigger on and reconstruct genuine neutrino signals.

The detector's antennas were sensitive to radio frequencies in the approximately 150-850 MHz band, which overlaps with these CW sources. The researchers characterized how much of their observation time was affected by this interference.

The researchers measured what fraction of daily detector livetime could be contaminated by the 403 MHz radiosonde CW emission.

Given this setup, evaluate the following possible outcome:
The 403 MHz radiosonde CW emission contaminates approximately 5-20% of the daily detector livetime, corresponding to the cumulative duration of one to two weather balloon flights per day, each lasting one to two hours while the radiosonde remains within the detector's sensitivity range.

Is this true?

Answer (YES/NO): NO